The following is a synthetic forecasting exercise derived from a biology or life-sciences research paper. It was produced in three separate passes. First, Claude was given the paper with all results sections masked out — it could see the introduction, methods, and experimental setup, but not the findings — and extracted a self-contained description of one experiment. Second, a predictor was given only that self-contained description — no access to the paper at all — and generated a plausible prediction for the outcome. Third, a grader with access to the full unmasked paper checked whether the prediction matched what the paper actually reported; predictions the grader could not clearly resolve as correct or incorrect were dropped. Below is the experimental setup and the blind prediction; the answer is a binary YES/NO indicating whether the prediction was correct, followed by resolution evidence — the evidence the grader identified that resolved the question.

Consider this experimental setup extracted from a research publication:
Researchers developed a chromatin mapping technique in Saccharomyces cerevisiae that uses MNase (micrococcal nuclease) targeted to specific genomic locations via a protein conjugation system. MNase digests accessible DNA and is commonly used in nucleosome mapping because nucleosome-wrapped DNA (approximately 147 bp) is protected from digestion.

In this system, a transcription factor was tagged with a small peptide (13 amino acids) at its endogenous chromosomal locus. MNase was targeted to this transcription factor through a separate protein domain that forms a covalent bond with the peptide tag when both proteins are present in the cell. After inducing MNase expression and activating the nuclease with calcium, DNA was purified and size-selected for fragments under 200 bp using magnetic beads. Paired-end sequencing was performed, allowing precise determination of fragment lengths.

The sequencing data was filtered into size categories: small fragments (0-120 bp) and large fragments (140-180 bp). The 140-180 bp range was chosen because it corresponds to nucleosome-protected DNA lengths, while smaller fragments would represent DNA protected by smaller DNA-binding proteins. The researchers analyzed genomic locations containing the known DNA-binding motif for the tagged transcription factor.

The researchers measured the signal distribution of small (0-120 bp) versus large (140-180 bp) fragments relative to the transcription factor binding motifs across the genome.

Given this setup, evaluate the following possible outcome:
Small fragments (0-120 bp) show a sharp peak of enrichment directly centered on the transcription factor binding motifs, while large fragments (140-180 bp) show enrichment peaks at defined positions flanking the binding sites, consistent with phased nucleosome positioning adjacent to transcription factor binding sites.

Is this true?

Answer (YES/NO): YES